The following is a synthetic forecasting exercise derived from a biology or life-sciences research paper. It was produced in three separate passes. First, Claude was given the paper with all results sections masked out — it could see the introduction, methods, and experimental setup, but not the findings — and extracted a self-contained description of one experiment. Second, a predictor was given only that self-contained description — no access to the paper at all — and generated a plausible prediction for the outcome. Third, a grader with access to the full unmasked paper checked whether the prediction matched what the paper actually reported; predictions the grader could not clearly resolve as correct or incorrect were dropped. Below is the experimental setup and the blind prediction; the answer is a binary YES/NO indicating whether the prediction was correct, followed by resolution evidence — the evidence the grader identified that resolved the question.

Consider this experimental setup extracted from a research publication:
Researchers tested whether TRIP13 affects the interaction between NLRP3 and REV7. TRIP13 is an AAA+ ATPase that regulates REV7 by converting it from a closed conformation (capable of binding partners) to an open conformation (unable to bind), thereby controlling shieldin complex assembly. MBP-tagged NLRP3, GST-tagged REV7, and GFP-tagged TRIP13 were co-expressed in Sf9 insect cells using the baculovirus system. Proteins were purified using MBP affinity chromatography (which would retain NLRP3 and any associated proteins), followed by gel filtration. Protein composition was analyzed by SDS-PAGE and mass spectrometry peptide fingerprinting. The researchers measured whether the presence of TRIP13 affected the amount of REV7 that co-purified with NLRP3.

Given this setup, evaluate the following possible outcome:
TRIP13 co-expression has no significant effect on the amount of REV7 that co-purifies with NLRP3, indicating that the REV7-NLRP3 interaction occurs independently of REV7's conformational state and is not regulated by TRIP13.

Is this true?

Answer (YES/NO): YES